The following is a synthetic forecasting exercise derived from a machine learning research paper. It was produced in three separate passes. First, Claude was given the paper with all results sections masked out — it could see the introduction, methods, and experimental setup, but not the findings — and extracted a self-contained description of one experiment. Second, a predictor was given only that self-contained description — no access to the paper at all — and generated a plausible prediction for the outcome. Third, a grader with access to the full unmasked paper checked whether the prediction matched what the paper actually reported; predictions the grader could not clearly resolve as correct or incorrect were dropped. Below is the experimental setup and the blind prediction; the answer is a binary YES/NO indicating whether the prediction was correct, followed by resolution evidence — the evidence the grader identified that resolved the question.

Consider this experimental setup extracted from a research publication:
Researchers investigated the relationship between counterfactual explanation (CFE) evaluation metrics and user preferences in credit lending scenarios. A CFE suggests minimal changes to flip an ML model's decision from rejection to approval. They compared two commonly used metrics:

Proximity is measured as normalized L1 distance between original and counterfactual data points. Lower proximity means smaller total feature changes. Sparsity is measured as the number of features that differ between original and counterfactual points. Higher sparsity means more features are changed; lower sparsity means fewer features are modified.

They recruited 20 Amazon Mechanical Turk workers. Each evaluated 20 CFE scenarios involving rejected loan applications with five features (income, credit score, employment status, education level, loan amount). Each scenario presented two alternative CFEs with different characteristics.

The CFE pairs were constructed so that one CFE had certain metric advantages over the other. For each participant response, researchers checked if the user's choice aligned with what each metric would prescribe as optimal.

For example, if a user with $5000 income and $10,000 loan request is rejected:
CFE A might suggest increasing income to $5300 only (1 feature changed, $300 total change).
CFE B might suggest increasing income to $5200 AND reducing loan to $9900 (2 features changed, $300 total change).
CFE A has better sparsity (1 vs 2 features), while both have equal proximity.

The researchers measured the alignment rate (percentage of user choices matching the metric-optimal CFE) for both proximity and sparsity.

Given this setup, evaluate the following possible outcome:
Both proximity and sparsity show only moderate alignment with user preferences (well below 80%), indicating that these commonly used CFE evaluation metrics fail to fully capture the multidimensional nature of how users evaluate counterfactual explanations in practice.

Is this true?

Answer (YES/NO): YES